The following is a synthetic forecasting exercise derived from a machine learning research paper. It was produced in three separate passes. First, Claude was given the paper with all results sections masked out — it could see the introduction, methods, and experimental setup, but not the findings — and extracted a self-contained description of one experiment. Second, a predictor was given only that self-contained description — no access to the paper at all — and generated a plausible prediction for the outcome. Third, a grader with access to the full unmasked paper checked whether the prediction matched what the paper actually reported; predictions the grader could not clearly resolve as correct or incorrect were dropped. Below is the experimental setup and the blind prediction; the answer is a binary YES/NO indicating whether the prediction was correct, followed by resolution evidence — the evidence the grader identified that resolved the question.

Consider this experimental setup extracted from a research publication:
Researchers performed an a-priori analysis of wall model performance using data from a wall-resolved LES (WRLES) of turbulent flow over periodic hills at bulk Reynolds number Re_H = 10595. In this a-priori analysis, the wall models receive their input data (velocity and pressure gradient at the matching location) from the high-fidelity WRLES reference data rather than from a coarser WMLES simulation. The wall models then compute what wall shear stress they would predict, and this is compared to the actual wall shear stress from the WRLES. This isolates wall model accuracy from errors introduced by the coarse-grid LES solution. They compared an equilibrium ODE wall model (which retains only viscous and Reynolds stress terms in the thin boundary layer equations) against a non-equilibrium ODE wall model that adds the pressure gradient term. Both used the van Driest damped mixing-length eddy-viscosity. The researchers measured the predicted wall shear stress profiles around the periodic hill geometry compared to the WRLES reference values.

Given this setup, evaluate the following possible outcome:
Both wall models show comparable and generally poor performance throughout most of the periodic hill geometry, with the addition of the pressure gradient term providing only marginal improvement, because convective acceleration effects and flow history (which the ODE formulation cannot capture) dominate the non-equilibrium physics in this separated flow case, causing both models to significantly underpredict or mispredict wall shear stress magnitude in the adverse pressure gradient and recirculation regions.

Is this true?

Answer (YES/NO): NO